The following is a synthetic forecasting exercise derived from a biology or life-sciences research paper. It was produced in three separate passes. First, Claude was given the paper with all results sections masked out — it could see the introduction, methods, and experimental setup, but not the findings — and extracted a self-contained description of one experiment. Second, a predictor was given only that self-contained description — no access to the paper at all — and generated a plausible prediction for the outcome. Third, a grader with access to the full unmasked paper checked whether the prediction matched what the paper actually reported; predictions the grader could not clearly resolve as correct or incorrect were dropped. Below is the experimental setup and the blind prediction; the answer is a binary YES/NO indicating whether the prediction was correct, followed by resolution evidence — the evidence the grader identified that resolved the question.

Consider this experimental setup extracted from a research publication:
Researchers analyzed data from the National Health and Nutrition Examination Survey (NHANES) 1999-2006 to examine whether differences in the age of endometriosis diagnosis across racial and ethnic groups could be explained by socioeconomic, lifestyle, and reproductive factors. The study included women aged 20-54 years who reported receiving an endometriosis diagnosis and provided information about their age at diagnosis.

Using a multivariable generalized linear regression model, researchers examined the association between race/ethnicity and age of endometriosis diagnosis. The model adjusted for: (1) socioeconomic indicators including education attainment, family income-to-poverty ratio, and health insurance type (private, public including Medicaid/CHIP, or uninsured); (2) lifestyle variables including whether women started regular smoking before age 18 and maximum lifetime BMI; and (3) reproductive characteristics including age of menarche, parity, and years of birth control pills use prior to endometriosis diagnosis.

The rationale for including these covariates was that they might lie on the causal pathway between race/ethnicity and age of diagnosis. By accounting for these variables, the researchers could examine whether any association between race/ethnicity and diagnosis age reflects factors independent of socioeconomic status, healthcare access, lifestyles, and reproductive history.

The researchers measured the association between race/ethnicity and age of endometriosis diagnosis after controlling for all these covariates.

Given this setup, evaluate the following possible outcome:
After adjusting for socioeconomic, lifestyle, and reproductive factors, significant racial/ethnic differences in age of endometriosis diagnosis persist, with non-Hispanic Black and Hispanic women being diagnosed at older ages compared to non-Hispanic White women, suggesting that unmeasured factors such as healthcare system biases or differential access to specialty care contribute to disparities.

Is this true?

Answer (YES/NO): YES